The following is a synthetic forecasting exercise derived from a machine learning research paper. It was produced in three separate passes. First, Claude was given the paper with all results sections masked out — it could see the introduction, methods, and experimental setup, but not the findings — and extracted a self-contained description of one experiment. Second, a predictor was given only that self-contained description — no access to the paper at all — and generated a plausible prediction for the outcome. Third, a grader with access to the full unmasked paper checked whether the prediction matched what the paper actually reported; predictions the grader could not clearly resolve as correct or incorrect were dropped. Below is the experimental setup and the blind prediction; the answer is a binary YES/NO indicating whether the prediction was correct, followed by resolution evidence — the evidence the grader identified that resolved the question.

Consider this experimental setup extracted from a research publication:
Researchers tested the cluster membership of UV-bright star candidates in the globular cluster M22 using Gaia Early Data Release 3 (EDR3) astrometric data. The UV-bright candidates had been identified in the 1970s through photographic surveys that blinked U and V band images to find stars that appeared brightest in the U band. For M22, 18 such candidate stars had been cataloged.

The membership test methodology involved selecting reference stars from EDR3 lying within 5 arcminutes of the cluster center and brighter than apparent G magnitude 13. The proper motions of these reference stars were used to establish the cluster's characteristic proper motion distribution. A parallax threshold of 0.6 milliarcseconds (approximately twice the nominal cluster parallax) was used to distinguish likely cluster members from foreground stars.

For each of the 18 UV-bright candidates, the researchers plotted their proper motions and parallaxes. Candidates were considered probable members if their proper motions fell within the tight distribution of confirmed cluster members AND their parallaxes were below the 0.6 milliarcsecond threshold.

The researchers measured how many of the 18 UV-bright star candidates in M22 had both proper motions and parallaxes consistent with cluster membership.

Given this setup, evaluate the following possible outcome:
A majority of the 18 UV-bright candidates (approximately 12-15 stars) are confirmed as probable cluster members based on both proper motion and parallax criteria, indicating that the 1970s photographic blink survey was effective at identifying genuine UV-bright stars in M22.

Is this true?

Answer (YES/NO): NO